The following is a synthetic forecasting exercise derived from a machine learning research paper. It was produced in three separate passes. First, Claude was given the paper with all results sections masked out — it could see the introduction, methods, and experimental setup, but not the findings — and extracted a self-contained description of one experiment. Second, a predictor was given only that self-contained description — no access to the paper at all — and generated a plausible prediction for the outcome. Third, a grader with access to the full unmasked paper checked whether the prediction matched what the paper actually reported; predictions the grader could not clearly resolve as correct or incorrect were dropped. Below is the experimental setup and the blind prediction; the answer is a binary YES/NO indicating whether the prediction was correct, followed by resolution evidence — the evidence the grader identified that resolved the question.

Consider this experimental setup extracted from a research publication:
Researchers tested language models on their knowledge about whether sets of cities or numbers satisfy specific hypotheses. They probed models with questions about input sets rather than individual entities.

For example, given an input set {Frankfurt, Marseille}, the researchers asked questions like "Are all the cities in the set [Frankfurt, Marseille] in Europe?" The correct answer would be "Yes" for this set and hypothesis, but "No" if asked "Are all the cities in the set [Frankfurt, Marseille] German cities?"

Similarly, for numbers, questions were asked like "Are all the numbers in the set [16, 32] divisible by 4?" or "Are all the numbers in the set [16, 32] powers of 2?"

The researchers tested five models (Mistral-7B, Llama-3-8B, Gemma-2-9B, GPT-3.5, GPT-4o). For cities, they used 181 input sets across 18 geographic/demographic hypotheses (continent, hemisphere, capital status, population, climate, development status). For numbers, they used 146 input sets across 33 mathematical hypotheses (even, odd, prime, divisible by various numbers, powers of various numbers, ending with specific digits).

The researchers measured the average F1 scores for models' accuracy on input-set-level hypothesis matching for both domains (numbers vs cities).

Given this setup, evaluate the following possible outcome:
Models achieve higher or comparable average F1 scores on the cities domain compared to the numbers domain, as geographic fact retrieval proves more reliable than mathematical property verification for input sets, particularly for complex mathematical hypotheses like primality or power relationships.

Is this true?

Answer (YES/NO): YES